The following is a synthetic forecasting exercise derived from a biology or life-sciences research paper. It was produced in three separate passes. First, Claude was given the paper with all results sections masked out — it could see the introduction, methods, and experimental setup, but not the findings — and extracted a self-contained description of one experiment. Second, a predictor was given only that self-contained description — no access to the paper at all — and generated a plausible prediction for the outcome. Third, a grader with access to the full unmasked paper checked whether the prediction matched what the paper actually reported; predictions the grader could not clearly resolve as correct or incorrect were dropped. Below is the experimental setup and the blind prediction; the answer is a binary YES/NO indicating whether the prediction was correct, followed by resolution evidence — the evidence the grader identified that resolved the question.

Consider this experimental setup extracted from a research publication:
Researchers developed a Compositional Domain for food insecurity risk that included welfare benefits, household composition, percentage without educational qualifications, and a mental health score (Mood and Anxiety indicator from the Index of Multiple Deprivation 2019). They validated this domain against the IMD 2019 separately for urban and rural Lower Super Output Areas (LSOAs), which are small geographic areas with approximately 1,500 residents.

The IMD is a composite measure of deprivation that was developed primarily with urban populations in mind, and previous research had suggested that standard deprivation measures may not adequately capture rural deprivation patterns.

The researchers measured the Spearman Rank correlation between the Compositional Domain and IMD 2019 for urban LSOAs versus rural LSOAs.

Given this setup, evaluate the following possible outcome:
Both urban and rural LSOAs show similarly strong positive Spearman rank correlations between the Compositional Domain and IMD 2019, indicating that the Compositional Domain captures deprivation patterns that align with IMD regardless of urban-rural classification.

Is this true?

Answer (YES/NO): NO